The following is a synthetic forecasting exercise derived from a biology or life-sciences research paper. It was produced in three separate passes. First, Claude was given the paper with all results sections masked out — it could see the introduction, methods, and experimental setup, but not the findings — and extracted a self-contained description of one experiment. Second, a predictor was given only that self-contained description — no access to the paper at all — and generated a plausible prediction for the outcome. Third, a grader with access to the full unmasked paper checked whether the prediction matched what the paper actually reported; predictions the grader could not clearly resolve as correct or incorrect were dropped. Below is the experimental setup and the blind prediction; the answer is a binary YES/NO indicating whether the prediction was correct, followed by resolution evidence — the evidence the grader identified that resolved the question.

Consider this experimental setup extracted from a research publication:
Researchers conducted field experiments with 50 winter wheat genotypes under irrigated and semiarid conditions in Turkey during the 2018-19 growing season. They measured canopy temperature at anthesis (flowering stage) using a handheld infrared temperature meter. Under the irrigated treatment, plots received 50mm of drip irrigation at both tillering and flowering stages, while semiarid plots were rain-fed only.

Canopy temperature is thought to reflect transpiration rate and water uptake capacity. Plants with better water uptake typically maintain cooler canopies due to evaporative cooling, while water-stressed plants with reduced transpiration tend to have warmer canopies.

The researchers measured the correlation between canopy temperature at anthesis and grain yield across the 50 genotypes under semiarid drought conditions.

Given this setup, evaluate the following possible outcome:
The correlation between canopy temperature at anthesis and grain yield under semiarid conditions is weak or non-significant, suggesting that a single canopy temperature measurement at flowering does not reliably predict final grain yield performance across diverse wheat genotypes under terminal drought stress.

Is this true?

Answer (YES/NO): NO